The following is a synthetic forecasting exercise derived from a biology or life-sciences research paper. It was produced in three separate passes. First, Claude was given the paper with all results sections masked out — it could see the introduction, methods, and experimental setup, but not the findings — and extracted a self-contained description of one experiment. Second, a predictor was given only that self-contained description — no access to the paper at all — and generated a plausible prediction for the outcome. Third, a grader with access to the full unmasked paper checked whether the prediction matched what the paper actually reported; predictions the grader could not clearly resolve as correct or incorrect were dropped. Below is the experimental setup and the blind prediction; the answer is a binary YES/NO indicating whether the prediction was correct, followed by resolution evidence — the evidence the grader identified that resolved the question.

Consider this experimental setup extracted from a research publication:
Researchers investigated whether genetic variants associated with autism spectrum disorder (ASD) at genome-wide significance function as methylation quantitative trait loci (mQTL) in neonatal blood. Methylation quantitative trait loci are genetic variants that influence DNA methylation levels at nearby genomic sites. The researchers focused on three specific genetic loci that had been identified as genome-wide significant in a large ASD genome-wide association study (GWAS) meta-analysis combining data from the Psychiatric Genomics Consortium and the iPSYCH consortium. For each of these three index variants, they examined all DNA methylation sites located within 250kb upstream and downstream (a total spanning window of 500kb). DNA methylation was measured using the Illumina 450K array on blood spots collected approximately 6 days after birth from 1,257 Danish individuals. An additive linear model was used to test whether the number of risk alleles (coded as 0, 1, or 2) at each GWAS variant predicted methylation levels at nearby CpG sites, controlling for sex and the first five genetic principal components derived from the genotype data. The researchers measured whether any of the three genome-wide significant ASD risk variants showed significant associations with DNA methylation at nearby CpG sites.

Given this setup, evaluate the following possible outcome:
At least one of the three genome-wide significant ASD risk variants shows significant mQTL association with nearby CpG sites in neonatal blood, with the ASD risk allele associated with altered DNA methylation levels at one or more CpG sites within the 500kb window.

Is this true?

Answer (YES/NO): YES